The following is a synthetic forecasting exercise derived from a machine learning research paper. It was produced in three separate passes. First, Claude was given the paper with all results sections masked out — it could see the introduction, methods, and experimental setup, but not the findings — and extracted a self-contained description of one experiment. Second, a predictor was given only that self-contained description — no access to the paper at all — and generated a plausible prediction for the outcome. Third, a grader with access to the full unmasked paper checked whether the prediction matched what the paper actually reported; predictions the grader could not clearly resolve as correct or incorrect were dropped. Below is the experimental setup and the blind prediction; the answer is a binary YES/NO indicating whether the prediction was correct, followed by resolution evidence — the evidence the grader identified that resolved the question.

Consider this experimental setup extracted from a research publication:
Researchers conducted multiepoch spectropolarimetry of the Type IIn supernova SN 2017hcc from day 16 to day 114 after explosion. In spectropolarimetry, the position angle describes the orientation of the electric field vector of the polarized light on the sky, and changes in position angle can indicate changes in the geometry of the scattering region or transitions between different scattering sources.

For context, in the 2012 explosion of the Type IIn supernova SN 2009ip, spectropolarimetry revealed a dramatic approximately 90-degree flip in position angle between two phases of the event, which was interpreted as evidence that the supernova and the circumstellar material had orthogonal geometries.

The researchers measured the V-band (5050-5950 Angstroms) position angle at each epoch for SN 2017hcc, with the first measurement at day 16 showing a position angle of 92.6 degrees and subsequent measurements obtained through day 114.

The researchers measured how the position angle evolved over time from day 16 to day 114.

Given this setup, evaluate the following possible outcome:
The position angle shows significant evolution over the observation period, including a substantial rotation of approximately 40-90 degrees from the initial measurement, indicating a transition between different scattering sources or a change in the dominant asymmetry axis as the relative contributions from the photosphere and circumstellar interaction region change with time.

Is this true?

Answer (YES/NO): NO